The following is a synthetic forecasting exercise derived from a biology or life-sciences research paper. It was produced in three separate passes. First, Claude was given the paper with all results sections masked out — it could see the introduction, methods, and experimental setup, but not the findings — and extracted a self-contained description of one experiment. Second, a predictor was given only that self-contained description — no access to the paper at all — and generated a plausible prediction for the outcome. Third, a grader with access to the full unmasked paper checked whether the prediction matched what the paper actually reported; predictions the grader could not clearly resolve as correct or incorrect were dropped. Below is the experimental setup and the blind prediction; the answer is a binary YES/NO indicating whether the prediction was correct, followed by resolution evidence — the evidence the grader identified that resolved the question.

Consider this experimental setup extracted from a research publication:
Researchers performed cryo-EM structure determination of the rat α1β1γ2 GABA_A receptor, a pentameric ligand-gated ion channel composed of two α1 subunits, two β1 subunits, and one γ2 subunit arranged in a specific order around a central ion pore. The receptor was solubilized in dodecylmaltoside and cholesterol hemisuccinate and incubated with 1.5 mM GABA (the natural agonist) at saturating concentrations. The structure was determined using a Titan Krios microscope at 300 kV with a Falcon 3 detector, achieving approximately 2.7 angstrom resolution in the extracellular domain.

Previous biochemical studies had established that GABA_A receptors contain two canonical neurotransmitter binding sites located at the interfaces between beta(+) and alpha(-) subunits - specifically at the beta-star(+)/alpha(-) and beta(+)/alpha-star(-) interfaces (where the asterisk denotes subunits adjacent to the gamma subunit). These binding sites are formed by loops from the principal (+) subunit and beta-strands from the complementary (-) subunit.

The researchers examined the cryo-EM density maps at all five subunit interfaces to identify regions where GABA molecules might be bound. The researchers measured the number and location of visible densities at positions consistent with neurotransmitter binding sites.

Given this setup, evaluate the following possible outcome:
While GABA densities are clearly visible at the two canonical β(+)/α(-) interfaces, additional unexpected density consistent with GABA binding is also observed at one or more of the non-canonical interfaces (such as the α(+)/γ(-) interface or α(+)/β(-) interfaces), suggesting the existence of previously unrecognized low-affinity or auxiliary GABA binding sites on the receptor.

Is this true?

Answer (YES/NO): YES